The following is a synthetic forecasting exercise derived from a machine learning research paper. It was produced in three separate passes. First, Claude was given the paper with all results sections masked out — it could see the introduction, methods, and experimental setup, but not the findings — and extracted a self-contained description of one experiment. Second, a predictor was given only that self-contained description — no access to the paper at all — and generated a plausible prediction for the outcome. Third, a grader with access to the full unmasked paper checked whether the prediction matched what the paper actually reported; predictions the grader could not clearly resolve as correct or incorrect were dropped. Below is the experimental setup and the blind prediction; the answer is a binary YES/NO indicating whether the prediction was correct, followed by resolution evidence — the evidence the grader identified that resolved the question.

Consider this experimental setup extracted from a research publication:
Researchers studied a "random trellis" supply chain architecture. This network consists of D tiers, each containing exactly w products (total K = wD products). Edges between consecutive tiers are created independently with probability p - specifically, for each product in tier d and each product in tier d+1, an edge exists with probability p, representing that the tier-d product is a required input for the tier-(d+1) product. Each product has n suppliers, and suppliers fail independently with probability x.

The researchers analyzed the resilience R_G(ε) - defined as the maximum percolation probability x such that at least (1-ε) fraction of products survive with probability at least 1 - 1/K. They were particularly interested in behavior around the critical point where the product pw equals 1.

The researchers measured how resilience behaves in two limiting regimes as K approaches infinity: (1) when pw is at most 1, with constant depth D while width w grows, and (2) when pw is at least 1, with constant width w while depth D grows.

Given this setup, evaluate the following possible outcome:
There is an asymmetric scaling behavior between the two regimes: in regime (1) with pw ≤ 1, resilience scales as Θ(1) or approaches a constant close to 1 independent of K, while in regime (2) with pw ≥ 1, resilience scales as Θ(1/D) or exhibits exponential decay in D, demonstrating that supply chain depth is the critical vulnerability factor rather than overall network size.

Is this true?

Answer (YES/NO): NO